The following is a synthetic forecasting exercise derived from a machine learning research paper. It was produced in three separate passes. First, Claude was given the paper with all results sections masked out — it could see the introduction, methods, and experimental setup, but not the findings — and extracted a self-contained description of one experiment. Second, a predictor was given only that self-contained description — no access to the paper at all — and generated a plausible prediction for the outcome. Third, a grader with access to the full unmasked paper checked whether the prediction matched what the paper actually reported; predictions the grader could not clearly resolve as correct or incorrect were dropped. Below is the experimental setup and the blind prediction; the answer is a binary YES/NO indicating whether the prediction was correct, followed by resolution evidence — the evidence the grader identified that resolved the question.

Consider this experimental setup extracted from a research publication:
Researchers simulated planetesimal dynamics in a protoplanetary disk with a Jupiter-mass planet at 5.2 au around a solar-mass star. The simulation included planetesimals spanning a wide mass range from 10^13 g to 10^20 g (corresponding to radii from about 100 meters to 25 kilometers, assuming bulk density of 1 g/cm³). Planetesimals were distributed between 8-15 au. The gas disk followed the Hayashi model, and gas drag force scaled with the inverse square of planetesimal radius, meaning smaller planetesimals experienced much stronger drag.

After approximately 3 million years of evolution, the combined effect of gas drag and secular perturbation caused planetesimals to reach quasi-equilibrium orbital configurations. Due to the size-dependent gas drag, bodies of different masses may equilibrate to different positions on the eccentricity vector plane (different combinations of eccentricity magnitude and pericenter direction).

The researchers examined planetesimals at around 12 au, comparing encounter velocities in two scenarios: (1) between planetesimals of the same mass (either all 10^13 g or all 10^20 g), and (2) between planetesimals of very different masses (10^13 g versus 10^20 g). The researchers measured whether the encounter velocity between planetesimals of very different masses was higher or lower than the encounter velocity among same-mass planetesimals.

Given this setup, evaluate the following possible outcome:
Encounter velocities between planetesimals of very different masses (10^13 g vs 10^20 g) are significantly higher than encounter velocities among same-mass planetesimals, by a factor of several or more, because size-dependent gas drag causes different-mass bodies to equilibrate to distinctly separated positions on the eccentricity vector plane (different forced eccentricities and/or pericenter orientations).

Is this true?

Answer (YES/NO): YES